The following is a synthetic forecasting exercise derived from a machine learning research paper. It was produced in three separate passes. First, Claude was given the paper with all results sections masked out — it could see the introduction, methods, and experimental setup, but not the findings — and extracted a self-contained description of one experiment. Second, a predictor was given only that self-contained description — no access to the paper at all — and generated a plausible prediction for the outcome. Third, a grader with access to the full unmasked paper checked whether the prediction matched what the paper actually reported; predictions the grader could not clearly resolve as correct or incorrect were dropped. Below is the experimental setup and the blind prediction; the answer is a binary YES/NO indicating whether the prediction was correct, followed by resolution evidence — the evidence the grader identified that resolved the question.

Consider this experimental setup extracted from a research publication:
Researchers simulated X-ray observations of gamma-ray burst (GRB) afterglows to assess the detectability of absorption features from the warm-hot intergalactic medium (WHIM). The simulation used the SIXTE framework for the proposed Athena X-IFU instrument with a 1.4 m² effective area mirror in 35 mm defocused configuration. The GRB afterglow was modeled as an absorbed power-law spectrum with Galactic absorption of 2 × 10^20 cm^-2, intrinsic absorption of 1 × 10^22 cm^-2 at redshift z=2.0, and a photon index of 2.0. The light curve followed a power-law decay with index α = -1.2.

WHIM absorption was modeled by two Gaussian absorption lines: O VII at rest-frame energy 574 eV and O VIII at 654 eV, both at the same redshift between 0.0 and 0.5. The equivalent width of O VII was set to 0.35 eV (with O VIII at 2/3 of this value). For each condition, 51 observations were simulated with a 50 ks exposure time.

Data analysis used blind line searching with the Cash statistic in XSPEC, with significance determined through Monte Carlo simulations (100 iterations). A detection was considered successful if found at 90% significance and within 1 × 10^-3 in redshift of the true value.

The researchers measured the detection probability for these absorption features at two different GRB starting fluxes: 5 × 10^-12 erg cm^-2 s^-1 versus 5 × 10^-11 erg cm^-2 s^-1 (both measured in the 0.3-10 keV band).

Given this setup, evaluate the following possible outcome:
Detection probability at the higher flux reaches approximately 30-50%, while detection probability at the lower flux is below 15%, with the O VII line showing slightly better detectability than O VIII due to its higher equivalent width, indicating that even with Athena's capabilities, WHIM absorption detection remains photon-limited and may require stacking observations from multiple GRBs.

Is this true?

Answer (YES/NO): NO